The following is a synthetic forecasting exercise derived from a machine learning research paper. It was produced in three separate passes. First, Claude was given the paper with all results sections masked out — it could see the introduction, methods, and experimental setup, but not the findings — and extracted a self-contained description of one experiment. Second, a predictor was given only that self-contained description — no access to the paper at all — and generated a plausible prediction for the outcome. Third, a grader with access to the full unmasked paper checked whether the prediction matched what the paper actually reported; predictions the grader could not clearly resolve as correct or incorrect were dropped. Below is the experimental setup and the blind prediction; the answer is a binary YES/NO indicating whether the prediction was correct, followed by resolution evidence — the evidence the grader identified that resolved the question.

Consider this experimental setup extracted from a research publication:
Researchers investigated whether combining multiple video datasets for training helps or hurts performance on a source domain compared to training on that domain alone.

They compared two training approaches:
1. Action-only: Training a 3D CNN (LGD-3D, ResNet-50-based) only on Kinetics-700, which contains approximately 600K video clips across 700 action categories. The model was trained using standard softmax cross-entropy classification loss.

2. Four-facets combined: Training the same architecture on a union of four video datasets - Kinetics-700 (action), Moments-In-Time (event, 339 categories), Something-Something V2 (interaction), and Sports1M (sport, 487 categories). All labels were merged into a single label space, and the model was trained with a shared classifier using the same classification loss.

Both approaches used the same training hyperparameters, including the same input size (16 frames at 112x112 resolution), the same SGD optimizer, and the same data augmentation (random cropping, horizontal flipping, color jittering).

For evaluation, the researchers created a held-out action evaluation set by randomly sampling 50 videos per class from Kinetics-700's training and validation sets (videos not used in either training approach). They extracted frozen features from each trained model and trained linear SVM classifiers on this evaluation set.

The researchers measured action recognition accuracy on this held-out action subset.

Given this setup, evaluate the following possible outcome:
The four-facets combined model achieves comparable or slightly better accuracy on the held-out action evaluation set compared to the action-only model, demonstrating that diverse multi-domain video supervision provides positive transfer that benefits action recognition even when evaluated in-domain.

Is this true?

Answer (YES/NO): NO